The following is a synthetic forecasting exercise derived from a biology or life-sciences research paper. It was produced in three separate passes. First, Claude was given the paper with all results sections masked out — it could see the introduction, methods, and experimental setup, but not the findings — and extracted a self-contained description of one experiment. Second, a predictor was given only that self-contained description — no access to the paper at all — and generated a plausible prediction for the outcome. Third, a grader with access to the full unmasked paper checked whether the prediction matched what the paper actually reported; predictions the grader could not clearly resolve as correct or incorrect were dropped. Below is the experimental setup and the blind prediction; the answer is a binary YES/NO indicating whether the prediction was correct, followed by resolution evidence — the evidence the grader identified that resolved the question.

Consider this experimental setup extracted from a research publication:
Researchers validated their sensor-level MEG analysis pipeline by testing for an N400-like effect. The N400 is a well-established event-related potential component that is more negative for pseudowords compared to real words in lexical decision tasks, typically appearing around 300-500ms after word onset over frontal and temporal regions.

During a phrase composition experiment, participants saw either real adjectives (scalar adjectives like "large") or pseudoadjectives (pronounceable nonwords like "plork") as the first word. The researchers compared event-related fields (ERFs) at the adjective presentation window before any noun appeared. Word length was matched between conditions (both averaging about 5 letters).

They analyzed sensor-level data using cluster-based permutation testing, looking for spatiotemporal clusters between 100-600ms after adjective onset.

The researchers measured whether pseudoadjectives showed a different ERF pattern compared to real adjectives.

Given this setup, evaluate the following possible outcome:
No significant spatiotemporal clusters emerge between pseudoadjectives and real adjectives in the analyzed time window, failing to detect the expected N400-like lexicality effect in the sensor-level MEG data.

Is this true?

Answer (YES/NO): NO